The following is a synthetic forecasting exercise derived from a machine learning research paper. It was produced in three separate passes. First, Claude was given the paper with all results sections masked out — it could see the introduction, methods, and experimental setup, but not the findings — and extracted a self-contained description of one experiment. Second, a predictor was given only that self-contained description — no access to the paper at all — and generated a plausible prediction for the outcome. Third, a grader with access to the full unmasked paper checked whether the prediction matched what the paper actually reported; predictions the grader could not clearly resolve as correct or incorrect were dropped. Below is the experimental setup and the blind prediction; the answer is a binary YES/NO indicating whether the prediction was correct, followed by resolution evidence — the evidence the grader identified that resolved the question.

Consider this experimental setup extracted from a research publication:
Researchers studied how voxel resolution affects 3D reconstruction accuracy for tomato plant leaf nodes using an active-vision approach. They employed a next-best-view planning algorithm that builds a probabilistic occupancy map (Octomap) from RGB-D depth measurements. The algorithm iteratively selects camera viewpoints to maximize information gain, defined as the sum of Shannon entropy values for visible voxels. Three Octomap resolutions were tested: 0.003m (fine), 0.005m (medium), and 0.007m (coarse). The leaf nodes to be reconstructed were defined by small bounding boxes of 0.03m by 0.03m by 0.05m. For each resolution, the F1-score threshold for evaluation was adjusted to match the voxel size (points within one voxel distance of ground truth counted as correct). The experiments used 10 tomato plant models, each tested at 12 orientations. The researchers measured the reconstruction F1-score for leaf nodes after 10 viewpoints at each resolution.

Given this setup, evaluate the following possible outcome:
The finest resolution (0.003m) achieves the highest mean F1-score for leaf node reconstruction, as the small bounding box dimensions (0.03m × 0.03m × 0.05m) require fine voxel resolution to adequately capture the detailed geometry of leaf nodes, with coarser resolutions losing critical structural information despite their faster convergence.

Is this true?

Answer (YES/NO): NO